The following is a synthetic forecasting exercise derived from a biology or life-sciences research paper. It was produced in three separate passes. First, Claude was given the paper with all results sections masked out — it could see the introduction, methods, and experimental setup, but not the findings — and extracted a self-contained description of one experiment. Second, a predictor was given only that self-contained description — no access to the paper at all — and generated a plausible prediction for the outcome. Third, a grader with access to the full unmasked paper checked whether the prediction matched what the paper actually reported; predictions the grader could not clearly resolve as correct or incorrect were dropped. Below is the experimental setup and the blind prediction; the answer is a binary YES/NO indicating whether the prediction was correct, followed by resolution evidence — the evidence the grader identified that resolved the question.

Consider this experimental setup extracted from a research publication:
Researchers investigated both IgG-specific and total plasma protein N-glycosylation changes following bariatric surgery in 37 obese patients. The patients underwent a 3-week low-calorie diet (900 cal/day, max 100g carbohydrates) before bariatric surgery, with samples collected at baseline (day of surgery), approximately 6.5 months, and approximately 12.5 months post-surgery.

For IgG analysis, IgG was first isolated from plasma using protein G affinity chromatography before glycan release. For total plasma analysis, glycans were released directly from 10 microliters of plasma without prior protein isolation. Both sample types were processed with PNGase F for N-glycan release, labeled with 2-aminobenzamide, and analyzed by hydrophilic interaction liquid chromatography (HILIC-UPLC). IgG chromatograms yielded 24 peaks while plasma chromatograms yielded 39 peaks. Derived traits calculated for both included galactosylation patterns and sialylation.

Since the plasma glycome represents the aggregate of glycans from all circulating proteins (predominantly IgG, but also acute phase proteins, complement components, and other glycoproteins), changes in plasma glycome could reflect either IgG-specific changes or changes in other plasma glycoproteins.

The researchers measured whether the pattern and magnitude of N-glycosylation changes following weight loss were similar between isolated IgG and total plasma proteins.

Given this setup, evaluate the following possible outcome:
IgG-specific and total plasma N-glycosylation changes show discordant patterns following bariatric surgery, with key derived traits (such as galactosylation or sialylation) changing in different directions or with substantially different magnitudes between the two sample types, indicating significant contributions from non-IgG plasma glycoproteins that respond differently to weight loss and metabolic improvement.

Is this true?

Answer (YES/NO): YES